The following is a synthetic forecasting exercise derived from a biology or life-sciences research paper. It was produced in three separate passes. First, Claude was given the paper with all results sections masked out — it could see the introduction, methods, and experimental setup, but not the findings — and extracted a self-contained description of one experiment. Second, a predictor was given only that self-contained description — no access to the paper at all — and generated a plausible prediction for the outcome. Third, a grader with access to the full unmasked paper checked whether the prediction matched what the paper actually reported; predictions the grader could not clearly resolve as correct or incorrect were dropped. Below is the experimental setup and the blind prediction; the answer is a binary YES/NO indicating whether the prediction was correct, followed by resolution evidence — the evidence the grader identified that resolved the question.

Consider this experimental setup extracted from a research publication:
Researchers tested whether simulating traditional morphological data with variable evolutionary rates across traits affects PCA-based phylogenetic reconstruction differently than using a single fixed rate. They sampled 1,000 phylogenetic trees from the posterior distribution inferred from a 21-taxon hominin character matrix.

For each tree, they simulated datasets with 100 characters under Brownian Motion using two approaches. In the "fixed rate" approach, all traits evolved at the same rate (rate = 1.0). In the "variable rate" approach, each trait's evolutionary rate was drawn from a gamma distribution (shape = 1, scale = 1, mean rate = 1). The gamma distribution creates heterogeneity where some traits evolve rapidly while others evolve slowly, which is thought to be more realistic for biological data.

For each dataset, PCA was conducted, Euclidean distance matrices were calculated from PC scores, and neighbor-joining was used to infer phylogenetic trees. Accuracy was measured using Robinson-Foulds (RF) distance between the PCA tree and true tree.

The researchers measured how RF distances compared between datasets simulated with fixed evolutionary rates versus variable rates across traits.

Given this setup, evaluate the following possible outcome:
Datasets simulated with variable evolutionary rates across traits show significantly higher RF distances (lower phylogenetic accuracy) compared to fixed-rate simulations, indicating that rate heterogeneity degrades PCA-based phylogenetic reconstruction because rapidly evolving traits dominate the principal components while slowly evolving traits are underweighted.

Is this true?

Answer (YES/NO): YES